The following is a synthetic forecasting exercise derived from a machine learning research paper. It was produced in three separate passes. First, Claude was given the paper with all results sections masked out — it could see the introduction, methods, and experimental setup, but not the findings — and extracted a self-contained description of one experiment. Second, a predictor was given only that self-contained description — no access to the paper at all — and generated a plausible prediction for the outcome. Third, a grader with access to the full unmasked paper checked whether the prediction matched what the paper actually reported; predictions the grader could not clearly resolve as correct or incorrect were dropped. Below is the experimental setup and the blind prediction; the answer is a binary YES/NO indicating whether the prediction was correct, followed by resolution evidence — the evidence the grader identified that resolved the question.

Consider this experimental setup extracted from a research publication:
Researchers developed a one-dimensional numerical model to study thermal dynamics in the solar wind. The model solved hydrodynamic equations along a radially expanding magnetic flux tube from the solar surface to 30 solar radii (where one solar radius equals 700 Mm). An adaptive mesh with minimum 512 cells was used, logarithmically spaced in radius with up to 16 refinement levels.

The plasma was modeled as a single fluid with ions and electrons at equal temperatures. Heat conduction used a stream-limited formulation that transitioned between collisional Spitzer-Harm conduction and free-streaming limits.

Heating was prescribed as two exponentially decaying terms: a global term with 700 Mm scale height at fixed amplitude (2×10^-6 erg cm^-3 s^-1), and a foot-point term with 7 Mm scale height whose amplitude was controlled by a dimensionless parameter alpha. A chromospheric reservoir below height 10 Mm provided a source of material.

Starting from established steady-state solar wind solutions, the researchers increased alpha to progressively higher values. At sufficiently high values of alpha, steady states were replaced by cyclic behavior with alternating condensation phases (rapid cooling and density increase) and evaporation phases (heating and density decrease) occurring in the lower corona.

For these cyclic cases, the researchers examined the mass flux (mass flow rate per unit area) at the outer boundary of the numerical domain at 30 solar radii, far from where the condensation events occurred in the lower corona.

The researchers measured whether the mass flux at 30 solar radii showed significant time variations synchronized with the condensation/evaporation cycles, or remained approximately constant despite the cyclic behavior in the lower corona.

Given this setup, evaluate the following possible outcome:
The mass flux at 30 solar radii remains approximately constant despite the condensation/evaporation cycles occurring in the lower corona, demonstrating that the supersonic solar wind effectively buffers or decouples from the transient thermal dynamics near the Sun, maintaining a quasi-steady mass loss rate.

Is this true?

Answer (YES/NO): NO